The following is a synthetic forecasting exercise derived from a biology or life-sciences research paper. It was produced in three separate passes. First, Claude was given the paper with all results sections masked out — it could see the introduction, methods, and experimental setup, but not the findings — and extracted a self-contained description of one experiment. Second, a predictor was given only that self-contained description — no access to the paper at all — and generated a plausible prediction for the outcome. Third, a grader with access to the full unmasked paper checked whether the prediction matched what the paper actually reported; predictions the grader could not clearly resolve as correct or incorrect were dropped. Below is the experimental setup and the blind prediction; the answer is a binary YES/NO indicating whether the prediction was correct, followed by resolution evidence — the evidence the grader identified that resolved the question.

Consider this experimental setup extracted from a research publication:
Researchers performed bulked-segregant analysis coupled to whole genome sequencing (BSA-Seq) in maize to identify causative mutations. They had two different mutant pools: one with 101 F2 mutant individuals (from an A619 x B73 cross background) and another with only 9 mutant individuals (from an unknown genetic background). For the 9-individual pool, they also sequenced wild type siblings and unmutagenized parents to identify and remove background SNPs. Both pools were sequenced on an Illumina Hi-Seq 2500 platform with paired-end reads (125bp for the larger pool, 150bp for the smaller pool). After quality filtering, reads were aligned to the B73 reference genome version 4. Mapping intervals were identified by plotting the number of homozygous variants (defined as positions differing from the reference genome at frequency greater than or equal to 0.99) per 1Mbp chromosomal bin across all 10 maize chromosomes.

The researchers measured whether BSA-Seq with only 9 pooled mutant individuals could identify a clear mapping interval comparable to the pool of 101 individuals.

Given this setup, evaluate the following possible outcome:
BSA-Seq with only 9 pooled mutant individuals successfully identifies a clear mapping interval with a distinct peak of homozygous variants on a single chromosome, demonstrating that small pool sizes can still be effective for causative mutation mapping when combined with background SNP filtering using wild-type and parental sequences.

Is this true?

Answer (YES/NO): YES